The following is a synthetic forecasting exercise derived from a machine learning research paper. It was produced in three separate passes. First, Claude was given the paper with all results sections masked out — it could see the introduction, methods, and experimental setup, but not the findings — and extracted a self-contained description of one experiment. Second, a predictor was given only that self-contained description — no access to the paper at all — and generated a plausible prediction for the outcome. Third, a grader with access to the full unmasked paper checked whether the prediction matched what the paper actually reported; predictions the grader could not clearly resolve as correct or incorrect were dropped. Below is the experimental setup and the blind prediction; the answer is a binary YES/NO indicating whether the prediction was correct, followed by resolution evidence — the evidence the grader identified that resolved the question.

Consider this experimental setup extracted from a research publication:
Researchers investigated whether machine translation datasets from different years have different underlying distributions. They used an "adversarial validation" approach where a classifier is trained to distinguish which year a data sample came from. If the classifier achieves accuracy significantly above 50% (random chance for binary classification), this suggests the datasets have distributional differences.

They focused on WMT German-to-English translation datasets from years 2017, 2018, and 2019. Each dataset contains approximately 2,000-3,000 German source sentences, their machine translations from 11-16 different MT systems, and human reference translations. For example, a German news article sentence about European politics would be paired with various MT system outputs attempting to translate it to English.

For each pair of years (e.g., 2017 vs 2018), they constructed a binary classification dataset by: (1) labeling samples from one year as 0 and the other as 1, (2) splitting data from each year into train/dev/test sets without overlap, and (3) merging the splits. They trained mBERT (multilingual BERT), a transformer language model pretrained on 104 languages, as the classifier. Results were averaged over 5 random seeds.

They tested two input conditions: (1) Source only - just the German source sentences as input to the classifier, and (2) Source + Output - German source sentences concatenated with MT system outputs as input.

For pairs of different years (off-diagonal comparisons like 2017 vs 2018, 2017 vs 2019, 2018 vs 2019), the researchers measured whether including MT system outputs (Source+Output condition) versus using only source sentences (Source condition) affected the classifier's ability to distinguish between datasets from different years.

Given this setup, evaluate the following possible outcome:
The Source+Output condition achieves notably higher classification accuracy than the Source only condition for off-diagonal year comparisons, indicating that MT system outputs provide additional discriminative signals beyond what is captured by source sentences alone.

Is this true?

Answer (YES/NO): YES